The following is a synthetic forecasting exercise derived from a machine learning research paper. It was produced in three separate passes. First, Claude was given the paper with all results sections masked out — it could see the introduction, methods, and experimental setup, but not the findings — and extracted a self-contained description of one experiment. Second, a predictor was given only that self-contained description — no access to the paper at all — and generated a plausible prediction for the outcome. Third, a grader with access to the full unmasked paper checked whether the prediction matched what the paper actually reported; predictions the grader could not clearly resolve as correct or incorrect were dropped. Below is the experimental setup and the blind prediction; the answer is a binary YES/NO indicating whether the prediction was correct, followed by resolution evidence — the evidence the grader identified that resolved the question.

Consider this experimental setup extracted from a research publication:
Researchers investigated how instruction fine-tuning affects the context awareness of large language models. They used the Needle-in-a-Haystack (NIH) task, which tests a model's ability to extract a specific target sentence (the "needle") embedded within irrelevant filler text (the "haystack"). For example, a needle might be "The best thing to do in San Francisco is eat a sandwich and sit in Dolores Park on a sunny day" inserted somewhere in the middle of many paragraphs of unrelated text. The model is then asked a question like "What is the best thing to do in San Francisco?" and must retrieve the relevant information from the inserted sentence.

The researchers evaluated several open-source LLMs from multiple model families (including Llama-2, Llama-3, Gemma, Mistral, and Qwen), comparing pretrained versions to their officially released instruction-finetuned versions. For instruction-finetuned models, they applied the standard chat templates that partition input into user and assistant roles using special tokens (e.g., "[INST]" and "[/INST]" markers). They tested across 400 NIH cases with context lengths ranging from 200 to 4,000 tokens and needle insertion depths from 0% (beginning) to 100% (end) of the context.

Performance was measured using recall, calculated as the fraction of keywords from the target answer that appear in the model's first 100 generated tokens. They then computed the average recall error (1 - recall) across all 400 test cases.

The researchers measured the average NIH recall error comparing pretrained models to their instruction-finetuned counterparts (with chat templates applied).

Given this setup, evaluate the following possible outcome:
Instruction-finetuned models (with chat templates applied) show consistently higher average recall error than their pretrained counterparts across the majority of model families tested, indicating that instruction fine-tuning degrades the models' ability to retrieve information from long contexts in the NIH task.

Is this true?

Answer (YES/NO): YES